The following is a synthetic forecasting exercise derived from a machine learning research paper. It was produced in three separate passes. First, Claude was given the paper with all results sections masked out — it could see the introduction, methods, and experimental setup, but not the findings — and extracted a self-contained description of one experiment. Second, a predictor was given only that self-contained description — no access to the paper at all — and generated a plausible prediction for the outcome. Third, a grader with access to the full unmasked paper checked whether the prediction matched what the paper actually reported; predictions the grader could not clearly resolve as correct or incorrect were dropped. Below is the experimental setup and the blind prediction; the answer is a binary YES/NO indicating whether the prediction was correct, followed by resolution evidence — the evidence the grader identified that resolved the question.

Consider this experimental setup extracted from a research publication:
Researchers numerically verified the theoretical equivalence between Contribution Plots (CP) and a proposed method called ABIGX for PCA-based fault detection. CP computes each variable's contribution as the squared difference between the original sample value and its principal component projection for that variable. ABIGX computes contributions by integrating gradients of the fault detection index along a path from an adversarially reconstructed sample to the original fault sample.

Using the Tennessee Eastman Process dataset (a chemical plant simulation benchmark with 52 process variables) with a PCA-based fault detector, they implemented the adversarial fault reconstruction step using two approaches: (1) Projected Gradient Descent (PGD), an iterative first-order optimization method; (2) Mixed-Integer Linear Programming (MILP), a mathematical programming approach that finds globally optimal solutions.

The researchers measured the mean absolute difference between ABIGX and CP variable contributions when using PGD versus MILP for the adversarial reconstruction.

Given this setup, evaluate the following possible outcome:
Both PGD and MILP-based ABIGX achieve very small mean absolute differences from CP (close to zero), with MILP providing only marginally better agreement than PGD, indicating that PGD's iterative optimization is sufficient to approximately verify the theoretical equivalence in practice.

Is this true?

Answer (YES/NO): YES